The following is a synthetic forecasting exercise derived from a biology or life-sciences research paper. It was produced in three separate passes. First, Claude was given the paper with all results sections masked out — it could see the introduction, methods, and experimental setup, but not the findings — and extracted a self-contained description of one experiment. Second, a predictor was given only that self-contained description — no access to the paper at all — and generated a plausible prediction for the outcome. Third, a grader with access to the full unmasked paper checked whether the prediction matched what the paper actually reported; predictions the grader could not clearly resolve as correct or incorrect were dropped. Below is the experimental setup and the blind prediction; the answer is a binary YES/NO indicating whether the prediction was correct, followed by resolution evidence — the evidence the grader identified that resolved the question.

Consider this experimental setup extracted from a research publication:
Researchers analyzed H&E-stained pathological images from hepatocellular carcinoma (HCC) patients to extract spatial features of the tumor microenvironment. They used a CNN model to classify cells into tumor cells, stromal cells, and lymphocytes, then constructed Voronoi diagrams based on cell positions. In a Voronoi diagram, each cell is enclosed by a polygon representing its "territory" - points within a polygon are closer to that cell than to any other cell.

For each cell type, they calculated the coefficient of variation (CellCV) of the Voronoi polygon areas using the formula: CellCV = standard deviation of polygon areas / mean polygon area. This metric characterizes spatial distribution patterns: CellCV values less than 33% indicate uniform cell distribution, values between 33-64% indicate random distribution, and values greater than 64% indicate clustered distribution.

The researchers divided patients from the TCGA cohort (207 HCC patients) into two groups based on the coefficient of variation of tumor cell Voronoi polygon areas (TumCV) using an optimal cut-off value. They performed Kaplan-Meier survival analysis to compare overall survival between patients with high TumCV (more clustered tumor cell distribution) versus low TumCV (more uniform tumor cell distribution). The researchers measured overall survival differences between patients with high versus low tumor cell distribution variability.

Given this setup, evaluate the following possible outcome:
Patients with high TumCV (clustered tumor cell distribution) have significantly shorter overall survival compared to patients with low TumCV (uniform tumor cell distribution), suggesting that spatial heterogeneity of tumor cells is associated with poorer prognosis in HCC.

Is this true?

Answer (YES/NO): YES